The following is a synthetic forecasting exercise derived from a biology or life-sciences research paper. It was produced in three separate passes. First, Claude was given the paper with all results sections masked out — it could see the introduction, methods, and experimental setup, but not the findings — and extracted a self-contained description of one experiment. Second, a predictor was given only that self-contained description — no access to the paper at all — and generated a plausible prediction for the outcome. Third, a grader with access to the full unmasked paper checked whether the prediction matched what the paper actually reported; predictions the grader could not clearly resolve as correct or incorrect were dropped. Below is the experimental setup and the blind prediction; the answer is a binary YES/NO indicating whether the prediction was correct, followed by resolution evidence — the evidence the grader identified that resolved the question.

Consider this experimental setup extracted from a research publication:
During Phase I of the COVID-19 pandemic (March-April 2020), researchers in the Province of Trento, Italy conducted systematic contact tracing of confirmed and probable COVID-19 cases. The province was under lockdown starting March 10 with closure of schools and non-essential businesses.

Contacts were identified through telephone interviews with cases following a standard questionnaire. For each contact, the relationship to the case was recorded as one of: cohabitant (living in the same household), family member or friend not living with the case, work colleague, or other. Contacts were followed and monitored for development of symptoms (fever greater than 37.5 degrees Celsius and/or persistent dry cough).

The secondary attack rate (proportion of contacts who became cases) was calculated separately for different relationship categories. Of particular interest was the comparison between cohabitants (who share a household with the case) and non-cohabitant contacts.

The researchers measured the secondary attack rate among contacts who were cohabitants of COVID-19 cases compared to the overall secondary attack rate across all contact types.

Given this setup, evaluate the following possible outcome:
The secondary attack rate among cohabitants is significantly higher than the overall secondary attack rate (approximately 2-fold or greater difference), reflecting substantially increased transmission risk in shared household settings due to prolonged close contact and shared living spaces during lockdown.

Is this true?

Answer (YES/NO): NO